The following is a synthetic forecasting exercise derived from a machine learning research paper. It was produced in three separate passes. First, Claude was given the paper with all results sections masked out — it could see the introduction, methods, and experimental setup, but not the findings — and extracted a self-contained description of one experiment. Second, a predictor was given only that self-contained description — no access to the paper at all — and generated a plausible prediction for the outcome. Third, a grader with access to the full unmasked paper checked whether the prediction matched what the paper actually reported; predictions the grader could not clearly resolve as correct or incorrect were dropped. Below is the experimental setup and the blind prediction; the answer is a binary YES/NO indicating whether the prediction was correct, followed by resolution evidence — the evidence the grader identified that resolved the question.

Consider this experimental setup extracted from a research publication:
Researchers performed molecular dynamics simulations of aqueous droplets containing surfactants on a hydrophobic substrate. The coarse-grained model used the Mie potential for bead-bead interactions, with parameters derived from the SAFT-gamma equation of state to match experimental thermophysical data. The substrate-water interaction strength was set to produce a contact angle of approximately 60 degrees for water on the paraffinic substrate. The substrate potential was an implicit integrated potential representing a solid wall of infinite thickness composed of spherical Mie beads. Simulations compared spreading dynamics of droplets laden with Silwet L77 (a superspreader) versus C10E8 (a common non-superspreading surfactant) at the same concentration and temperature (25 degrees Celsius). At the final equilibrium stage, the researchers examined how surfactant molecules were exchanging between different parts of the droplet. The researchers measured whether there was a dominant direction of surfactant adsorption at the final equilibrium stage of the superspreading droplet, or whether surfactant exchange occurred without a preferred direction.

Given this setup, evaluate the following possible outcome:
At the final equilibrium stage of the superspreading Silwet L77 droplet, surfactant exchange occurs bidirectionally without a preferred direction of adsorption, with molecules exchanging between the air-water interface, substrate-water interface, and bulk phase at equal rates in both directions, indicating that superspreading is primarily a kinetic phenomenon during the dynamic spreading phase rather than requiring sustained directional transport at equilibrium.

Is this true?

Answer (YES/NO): YES